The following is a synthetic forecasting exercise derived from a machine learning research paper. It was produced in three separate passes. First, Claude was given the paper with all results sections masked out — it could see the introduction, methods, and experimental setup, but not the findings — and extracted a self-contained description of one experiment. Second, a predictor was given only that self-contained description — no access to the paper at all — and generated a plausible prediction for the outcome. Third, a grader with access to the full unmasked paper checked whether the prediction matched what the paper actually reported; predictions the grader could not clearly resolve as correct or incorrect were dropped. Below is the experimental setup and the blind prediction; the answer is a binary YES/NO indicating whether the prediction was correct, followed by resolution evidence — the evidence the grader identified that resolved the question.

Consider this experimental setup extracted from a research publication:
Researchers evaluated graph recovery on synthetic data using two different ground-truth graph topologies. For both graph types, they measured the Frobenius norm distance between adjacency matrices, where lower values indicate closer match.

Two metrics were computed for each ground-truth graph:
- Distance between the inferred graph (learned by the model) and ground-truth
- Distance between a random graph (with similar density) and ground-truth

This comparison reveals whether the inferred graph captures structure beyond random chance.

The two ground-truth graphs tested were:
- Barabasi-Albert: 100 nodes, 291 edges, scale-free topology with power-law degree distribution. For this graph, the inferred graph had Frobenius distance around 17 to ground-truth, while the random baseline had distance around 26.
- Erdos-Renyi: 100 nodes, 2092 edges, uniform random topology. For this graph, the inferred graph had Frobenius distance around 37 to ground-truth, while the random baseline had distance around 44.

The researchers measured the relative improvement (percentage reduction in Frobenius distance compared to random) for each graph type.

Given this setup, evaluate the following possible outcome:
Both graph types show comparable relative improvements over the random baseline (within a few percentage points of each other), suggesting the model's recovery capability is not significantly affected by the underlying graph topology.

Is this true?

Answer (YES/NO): NO